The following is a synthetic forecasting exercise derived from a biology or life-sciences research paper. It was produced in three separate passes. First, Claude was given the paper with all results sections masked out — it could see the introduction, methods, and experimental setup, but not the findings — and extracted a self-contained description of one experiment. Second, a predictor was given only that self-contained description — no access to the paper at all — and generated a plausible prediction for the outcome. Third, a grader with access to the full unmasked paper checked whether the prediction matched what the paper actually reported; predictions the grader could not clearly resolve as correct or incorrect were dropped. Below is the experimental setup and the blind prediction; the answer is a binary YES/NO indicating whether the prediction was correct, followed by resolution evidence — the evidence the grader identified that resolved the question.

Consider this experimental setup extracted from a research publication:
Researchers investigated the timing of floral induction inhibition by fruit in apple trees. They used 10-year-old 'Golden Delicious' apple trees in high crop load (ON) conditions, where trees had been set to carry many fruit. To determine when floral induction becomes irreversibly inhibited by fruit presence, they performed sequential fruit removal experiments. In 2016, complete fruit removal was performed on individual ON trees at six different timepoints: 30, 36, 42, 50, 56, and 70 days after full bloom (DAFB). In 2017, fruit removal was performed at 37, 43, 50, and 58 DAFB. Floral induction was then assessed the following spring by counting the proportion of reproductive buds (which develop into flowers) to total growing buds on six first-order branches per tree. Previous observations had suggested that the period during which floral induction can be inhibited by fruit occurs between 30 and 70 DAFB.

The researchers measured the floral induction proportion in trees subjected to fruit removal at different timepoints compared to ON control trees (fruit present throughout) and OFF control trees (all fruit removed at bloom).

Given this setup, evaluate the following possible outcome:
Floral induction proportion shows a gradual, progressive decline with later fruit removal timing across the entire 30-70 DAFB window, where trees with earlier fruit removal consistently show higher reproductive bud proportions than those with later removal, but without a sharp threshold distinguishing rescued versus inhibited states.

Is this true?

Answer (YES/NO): NO